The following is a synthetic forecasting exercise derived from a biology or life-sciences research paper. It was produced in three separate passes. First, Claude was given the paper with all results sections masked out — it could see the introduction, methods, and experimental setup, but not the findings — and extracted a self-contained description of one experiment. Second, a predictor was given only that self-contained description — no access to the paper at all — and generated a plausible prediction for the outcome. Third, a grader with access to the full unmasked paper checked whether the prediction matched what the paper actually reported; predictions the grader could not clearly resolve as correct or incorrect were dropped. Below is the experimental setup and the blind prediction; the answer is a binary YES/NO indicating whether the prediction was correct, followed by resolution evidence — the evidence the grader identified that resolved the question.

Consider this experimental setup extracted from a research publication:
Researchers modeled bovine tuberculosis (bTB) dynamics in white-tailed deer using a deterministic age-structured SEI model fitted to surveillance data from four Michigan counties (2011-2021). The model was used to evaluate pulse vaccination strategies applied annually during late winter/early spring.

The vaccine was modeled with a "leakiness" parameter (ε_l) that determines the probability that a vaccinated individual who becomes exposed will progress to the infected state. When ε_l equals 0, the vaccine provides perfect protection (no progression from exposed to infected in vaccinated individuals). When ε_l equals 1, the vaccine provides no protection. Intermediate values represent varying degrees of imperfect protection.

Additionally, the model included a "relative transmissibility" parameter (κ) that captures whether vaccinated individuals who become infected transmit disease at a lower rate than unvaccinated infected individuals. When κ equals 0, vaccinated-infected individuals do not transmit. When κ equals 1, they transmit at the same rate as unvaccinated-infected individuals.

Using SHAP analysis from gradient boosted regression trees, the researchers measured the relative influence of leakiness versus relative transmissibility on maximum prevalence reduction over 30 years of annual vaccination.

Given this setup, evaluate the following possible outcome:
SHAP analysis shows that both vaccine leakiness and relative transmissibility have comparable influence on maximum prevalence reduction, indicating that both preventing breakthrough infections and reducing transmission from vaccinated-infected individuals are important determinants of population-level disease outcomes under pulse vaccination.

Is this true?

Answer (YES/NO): NO